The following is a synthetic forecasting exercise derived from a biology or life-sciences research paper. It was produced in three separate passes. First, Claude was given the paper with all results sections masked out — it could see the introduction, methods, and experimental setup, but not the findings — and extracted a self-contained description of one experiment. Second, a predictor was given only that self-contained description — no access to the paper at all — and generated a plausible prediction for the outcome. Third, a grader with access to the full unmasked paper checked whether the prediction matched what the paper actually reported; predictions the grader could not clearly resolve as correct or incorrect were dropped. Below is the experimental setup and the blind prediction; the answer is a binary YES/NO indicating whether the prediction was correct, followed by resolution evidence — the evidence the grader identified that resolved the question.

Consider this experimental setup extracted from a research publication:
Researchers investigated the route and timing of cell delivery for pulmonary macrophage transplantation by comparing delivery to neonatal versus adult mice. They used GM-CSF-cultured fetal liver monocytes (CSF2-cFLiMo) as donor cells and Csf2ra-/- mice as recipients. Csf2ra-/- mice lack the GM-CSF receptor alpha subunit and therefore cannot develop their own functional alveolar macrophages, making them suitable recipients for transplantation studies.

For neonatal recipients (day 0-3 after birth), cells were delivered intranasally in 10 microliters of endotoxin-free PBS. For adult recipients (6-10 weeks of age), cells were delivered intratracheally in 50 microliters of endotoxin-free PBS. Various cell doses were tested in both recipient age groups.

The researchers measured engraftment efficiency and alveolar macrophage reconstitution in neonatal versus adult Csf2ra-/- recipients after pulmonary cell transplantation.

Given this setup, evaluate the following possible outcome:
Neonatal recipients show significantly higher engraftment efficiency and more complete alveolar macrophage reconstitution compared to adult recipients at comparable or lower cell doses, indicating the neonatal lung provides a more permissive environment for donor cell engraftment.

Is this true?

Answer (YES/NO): YES